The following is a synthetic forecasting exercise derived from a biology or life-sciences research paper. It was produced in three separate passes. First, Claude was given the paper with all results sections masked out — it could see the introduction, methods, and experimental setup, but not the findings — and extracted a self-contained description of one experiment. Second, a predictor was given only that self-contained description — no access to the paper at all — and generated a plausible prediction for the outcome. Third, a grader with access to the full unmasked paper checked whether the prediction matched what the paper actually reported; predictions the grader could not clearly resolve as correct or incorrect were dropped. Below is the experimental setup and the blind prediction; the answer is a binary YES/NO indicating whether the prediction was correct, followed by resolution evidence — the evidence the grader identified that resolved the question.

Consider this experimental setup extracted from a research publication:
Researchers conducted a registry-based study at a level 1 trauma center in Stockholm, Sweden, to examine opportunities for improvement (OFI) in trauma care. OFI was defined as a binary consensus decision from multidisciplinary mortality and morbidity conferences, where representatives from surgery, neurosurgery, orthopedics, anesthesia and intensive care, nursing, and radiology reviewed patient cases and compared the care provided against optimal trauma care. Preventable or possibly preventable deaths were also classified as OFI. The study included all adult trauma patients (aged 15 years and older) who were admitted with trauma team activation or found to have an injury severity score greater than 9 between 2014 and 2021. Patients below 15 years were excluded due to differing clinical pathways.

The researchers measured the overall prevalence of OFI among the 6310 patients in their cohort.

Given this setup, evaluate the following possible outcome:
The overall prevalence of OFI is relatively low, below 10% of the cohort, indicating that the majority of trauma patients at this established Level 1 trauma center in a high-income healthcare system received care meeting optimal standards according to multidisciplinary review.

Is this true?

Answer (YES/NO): YES